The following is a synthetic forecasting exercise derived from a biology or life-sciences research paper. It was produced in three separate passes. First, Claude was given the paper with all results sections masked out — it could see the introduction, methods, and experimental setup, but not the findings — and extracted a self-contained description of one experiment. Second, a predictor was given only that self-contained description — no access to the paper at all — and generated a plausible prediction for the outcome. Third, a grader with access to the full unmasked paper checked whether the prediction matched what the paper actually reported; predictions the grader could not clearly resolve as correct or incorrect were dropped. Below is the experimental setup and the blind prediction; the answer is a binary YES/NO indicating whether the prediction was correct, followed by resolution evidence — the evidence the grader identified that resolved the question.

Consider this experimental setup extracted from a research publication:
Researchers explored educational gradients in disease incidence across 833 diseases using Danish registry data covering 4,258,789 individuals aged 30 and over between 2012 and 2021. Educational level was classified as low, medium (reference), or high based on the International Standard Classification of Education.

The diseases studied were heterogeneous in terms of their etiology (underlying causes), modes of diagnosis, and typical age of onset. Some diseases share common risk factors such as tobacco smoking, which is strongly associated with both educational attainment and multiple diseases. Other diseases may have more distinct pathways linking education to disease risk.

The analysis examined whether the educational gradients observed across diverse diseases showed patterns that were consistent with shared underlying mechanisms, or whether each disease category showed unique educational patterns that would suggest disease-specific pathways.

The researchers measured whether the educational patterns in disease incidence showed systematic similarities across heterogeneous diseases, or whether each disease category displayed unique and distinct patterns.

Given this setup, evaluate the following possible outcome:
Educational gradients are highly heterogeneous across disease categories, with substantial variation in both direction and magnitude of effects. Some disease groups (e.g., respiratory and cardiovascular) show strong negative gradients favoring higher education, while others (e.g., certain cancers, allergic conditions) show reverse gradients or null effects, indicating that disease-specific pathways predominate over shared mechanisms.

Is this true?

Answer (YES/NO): NO